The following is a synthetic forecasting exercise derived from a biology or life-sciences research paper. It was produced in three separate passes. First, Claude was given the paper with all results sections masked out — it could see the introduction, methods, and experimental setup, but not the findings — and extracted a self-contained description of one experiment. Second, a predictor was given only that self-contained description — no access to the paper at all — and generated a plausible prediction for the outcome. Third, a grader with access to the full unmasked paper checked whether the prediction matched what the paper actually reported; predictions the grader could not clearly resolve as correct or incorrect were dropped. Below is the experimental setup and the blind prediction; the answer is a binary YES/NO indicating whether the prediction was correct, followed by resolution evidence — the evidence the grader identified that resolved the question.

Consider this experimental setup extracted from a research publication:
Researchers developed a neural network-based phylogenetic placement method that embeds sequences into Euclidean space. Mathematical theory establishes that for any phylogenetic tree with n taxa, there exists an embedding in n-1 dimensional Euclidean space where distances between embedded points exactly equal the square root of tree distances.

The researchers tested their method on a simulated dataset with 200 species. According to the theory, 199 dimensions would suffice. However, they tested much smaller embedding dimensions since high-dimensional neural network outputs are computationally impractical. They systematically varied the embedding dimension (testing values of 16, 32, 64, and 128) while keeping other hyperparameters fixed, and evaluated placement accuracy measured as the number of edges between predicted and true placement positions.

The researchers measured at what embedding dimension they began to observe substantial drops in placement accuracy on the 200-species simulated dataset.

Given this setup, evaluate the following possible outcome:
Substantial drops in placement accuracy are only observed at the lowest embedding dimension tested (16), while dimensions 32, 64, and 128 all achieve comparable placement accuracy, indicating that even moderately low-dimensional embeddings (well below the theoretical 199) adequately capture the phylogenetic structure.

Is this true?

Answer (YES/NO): YES